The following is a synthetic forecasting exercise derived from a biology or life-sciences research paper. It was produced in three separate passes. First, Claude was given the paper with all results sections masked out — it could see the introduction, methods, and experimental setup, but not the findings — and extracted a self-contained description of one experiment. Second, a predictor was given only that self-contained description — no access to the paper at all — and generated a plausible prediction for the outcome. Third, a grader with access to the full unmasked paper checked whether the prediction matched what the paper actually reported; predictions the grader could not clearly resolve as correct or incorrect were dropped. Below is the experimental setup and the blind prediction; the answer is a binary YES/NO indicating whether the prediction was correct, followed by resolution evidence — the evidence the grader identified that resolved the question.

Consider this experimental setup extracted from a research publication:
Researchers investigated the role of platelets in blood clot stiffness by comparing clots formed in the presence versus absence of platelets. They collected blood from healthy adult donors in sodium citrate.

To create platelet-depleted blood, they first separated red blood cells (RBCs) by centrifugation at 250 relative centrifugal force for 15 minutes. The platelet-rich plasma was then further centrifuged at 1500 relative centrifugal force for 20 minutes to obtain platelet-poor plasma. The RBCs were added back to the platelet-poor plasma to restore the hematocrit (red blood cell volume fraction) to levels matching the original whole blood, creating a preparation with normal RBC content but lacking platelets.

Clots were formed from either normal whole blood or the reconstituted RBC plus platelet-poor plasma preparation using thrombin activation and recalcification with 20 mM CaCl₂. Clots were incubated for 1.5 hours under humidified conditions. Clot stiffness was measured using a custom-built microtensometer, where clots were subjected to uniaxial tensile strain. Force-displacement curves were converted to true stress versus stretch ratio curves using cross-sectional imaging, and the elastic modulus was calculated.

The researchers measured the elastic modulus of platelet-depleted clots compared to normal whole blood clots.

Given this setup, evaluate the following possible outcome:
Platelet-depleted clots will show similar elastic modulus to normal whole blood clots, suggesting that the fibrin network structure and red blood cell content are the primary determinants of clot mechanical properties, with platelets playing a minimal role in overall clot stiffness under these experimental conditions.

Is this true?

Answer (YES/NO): NO